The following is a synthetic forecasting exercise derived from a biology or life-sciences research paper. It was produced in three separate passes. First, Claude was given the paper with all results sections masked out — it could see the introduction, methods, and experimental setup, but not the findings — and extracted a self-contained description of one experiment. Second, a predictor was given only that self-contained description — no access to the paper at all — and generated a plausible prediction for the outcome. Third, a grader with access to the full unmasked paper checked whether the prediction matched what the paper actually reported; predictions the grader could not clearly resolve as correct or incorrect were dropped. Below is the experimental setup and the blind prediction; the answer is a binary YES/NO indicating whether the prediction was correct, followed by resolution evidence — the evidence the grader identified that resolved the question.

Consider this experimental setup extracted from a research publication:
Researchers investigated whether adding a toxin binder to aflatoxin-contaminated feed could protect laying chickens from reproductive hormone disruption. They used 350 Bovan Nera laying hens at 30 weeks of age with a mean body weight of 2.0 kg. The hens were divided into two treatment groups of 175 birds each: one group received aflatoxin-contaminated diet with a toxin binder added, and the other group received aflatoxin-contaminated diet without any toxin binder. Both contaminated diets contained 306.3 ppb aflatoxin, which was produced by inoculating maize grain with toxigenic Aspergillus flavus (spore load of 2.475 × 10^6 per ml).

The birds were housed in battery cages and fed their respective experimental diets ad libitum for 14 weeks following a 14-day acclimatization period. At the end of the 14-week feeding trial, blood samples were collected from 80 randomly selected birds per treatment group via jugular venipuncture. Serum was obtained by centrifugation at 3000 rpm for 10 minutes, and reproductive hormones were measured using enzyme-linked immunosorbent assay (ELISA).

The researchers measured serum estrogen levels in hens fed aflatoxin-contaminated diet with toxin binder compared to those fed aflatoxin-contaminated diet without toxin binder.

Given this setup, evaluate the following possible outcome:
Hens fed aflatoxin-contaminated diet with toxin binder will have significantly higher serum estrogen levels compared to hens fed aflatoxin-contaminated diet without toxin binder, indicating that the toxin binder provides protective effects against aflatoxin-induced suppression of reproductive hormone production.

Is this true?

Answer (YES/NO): NO